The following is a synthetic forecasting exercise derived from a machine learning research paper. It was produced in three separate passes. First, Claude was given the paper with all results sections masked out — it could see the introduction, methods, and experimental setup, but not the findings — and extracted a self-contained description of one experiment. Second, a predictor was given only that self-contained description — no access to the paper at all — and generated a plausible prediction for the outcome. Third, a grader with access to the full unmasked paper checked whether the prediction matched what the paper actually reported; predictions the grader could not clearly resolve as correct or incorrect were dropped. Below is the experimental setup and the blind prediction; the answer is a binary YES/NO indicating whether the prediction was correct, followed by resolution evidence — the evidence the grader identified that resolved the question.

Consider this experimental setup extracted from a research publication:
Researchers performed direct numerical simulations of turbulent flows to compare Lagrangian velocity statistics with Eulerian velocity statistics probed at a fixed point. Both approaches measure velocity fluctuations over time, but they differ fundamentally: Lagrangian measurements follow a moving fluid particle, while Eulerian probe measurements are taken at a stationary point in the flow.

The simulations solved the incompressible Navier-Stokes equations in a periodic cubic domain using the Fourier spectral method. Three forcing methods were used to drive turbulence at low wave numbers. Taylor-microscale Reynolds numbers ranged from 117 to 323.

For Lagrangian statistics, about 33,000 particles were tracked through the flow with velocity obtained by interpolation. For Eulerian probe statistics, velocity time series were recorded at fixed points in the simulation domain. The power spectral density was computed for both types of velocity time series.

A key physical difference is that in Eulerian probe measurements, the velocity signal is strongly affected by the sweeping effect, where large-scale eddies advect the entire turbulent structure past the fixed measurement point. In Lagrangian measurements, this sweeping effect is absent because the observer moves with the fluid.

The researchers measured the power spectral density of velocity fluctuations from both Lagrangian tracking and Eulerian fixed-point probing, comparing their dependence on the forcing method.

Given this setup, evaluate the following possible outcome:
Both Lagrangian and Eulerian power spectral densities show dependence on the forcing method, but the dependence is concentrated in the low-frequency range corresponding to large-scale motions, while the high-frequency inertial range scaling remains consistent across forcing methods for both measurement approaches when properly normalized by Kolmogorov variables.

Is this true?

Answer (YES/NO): NO